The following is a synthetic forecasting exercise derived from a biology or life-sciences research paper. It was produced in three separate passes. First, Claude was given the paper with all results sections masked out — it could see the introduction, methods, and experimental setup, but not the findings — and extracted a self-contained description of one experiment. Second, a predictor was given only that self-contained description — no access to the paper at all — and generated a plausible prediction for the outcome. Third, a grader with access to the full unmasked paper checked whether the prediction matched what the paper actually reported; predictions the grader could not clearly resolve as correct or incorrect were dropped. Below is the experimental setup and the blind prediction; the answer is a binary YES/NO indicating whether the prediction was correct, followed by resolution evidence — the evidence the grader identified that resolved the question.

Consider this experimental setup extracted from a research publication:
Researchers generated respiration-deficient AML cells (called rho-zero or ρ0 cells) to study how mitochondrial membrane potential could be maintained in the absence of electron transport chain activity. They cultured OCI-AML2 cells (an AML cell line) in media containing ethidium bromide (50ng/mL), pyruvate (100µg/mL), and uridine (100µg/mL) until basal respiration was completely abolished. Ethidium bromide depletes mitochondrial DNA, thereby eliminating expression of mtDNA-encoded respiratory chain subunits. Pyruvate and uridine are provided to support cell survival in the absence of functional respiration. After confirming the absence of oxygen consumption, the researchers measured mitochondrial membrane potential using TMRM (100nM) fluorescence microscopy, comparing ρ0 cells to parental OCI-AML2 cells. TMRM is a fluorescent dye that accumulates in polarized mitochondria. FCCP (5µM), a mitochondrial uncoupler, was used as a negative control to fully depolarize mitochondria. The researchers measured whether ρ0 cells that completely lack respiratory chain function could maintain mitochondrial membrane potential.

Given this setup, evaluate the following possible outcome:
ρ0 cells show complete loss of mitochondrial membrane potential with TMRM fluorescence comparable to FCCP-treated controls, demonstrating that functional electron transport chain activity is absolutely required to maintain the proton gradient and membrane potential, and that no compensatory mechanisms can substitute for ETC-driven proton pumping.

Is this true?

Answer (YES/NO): NO